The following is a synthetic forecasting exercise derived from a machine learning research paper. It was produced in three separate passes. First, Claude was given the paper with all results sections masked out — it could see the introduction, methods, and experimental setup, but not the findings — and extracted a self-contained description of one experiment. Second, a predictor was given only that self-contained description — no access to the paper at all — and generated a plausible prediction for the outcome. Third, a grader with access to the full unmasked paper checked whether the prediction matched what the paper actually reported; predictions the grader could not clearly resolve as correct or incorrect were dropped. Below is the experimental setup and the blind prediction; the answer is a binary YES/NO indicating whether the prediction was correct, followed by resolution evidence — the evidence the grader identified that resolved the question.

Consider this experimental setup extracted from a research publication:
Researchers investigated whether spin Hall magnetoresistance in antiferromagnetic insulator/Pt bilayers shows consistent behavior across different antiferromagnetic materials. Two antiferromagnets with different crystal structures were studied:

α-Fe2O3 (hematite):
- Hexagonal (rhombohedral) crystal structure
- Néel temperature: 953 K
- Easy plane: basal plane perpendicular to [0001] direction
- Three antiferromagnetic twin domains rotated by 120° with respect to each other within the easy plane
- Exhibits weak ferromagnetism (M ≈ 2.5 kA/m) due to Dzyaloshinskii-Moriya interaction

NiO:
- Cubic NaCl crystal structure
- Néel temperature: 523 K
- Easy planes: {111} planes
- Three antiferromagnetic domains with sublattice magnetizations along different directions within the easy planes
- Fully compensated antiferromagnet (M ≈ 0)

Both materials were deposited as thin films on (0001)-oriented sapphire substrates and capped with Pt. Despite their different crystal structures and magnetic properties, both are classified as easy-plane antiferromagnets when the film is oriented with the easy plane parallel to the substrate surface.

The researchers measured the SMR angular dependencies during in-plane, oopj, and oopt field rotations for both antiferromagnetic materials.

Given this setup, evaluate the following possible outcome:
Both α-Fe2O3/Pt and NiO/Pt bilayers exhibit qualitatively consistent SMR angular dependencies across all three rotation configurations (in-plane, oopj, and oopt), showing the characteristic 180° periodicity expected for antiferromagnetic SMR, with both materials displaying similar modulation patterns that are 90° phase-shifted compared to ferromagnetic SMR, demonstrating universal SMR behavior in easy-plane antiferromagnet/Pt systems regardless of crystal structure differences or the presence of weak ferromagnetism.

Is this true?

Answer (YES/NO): YES